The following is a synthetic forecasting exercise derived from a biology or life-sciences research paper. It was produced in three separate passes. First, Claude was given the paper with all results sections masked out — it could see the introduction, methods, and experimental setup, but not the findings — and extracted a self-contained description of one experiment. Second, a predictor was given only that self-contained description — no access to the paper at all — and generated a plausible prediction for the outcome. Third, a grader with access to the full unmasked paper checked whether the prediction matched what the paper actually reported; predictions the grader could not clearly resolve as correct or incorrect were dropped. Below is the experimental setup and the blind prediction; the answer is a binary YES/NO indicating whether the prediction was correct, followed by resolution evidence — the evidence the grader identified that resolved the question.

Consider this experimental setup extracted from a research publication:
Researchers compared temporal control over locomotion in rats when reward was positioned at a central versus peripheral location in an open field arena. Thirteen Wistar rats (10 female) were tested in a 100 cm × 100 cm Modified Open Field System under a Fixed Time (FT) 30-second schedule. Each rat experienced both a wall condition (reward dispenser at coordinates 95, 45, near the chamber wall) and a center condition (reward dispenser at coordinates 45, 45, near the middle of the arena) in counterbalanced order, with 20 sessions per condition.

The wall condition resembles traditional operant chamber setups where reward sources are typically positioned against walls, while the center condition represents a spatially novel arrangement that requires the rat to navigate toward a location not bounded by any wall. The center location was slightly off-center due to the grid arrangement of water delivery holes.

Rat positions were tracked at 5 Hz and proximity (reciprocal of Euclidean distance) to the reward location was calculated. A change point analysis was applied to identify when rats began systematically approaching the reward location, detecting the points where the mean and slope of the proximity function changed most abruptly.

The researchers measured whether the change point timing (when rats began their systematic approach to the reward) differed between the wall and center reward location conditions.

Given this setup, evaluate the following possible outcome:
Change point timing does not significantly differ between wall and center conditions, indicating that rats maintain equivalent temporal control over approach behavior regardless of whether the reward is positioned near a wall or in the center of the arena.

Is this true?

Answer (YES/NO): NO